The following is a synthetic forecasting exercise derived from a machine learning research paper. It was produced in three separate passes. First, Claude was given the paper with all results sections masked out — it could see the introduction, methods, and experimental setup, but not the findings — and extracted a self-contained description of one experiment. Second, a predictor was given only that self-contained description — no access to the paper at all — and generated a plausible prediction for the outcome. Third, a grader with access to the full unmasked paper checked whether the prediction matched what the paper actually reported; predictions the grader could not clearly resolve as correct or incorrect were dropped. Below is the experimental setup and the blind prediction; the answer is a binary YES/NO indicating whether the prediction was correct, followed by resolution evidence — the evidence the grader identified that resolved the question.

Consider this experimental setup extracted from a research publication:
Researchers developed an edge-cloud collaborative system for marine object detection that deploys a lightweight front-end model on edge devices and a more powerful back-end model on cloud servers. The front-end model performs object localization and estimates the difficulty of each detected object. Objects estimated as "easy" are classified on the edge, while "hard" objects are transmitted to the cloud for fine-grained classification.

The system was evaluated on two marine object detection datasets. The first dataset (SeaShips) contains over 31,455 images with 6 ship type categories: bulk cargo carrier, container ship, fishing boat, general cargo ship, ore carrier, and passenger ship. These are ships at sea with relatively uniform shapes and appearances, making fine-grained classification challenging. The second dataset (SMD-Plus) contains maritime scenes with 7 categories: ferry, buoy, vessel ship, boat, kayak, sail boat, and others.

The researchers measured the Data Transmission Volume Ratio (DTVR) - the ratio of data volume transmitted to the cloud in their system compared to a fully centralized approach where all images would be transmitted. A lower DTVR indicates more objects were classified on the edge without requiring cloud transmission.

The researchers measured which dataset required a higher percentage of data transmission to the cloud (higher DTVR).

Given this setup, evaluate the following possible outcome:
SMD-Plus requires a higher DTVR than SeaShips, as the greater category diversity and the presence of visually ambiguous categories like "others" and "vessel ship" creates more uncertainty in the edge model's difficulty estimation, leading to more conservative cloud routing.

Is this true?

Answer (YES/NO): YES